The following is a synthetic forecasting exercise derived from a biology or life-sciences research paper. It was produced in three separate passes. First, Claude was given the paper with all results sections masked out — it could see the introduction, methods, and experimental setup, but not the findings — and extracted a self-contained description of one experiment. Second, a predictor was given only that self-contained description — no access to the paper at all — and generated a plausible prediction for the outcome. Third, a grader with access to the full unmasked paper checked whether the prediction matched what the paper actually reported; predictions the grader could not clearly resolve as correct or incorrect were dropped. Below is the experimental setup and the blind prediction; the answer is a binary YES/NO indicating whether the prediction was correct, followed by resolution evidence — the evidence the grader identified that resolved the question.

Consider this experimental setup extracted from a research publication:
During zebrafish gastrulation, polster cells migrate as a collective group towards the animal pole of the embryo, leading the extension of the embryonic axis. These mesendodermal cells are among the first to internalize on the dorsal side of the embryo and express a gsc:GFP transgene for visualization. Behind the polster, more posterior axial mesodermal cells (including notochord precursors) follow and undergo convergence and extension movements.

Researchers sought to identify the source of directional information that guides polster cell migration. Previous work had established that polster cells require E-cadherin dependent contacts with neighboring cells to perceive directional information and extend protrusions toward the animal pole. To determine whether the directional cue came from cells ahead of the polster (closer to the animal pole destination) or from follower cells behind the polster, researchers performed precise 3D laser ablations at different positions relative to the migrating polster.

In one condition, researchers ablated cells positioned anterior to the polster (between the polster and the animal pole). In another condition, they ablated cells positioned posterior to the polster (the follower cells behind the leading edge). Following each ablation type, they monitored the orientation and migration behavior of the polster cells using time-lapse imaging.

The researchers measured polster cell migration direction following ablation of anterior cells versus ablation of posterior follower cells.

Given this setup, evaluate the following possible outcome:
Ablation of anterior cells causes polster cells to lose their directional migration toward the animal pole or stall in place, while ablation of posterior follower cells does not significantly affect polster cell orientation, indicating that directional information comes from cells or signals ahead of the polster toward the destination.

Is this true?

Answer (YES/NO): NO